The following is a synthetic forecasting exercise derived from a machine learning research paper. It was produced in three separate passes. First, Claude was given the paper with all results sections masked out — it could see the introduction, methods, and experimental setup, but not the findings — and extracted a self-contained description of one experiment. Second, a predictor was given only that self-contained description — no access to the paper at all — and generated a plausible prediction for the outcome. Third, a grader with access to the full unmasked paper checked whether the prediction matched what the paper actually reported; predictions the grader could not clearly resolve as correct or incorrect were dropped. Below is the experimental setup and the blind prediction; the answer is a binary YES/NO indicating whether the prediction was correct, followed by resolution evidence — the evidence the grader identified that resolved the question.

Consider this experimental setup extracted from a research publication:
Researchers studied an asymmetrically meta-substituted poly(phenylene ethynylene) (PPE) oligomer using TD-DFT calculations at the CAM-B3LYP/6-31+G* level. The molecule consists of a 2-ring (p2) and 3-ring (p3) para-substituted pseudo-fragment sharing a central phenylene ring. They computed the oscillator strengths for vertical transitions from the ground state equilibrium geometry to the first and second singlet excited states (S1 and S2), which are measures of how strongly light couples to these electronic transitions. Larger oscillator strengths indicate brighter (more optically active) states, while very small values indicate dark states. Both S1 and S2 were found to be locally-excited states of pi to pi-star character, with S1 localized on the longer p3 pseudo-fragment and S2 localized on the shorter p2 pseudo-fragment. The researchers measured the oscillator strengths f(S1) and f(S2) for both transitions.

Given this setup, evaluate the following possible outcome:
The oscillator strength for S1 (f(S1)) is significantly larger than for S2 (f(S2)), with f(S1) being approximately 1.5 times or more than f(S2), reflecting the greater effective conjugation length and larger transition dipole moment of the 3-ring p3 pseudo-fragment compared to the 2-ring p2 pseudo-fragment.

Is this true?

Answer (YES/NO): YES